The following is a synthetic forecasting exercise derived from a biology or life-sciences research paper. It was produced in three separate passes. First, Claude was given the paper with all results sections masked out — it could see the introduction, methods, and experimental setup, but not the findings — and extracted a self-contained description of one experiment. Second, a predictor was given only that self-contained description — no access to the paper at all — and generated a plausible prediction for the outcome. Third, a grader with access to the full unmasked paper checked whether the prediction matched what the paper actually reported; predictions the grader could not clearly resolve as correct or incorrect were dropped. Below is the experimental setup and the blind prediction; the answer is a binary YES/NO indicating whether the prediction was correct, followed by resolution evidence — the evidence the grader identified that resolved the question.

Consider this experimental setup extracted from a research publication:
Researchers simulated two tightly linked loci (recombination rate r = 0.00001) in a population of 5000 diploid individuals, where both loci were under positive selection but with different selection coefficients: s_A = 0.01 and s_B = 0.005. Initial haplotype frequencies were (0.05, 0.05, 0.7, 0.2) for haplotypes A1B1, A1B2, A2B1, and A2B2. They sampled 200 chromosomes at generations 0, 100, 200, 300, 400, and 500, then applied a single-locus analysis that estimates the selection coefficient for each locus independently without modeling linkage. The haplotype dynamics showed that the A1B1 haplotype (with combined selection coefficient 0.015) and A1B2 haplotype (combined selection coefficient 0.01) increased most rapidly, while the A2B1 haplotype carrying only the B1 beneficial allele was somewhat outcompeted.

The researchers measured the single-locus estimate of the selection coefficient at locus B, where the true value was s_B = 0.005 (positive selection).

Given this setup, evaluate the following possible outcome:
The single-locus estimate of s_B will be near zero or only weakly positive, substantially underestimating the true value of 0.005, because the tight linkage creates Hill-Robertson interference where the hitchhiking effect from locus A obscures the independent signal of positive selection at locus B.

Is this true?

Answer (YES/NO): YES